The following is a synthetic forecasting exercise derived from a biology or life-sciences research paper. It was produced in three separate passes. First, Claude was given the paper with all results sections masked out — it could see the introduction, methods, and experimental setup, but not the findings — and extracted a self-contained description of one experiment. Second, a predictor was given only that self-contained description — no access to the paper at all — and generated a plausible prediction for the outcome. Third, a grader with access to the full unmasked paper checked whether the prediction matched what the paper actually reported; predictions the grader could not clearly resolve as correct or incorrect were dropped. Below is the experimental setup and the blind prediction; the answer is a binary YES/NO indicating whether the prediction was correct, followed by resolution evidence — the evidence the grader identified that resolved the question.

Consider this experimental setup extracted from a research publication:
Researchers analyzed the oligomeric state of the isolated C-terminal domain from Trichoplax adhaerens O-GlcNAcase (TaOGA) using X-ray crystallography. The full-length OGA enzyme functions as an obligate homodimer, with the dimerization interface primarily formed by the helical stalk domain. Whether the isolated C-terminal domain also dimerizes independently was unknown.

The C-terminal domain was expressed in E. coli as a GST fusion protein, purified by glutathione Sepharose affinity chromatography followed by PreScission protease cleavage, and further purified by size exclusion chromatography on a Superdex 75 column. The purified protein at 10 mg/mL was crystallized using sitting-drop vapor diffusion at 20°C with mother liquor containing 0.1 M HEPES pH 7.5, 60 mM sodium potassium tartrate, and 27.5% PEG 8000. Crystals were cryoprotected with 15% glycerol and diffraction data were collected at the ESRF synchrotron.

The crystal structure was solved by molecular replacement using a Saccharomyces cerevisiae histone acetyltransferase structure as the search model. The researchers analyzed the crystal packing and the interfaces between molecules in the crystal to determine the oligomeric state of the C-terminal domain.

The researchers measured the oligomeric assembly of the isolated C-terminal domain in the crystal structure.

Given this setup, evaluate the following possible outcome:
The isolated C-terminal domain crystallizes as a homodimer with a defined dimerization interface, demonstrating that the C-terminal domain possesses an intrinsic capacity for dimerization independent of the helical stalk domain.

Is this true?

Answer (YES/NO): YES